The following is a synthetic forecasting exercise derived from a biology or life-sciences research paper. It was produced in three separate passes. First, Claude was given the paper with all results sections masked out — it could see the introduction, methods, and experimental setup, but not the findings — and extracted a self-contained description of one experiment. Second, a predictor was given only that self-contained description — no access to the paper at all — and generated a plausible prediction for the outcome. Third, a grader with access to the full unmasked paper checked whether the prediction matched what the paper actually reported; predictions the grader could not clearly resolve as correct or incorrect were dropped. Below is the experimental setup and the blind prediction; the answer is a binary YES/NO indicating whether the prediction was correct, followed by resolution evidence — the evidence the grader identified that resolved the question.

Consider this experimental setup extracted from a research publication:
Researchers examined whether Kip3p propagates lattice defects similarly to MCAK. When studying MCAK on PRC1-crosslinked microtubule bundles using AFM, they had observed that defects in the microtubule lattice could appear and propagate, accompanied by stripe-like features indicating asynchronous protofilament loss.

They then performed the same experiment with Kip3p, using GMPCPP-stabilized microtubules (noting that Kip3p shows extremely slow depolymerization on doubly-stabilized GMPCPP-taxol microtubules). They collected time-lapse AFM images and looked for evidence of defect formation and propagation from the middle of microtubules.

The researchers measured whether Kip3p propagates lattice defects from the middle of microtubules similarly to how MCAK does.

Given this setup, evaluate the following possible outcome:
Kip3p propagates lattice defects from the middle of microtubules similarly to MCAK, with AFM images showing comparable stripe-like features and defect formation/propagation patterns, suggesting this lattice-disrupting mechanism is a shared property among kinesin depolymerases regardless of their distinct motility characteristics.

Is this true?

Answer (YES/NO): NO